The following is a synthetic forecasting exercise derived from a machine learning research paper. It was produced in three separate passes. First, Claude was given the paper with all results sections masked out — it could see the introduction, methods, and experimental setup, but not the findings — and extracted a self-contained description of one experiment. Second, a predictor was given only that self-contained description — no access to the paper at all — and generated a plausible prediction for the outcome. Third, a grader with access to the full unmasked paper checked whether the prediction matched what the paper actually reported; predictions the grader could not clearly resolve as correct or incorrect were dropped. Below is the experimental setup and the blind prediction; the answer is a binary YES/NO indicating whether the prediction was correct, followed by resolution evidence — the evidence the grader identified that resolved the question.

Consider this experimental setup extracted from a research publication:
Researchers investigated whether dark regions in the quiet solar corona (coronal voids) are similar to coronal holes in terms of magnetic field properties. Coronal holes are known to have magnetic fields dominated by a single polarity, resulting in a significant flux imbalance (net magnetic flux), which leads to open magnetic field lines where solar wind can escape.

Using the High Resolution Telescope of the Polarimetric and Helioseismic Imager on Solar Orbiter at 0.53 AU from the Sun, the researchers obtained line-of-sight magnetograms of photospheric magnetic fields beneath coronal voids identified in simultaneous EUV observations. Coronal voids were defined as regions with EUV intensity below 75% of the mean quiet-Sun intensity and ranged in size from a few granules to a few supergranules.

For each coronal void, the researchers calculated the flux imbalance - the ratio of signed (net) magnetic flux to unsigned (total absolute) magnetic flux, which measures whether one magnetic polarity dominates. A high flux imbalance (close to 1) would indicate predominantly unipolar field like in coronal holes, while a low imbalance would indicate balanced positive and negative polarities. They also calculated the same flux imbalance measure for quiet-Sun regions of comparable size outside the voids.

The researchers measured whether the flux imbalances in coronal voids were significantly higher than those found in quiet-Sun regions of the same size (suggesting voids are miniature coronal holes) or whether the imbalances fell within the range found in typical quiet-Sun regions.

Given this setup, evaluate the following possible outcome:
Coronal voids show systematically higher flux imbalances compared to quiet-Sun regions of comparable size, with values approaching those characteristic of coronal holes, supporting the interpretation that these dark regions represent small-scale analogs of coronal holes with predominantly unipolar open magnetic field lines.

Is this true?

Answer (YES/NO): NO